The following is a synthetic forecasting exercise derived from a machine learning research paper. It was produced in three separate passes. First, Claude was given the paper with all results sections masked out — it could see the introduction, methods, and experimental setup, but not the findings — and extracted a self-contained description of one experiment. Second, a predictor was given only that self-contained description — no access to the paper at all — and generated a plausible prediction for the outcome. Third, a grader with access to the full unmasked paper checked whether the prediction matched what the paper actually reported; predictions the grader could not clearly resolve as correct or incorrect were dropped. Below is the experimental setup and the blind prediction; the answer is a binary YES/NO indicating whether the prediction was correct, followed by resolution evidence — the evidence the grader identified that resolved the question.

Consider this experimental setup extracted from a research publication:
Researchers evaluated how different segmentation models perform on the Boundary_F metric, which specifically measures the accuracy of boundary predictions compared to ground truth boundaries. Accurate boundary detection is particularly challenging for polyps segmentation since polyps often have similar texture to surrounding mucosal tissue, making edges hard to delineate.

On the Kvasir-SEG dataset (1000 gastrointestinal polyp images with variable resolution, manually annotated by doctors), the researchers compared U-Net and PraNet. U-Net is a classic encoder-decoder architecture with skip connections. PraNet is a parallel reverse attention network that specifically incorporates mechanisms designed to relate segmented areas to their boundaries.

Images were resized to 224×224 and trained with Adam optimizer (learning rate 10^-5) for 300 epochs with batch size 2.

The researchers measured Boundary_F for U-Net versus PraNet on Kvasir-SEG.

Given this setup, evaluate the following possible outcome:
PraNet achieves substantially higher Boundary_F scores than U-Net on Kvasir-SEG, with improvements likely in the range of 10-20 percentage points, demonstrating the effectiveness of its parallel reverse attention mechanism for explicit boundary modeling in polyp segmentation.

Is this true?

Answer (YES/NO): NO